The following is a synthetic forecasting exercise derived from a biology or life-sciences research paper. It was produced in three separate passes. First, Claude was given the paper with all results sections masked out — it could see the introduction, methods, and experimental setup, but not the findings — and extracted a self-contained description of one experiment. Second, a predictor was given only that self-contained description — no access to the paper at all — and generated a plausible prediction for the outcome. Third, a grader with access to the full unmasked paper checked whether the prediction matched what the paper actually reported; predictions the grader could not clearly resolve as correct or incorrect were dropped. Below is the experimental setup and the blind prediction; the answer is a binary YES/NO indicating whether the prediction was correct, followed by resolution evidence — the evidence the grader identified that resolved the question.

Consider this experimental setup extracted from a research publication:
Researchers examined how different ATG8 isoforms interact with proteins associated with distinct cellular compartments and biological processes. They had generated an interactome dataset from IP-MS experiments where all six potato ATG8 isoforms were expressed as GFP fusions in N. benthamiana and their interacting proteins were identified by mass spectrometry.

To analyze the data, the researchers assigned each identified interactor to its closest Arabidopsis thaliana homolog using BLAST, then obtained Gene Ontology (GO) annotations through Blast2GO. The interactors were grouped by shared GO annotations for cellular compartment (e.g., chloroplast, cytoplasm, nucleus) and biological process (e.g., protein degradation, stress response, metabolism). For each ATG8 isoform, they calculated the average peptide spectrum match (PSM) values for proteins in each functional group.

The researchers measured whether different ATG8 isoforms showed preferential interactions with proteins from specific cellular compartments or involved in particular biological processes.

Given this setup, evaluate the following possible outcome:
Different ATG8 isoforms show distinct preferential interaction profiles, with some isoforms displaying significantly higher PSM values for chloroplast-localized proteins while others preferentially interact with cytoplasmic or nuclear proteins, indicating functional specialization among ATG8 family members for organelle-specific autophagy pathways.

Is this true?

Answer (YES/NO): YES